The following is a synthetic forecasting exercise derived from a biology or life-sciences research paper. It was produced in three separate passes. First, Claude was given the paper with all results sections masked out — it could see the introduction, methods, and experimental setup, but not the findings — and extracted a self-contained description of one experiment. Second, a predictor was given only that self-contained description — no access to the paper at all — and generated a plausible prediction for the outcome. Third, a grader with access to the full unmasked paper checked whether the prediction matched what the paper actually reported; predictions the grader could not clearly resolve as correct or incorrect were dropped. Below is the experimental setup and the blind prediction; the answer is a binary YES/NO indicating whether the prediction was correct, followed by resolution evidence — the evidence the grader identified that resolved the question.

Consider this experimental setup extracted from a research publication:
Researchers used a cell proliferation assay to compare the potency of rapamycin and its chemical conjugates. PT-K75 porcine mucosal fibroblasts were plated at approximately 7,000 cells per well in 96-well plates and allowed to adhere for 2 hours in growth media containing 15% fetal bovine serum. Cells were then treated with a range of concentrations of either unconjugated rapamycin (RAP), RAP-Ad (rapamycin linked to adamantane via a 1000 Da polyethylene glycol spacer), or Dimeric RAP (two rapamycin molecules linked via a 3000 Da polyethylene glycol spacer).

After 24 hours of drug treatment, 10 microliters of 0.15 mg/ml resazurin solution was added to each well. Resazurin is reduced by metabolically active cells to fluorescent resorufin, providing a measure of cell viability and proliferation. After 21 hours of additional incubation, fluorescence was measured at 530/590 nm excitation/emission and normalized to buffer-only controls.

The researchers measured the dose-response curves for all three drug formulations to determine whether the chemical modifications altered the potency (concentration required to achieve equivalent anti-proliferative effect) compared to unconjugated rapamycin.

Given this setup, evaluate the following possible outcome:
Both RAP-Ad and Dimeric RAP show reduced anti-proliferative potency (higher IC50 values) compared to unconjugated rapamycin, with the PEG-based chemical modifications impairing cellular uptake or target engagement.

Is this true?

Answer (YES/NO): NO